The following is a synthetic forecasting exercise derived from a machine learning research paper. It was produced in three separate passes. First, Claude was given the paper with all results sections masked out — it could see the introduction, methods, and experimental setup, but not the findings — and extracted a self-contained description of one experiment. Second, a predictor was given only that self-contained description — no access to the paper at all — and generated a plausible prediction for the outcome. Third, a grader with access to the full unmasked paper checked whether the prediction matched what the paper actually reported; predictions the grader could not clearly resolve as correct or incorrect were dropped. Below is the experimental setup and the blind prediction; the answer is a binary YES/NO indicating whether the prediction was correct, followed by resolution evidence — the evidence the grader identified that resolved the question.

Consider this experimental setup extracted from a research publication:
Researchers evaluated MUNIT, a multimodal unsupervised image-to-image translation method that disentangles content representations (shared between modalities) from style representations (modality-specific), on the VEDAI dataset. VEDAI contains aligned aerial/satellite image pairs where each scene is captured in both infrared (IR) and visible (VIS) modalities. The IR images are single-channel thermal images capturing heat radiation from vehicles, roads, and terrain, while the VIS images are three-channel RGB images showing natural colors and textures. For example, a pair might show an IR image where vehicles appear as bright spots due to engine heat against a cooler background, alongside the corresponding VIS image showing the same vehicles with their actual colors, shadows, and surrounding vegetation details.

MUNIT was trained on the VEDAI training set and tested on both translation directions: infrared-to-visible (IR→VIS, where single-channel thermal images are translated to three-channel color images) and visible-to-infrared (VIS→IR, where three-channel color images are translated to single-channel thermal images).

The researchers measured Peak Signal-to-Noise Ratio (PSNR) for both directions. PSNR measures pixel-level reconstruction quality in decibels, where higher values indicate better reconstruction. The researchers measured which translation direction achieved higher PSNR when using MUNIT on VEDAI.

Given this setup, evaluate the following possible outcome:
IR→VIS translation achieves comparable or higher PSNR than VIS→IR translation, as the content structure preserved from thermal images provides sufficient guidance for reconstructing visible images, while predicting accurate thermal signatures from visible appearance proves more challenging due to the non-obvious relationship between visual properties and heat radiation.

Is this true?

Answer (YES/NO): NO